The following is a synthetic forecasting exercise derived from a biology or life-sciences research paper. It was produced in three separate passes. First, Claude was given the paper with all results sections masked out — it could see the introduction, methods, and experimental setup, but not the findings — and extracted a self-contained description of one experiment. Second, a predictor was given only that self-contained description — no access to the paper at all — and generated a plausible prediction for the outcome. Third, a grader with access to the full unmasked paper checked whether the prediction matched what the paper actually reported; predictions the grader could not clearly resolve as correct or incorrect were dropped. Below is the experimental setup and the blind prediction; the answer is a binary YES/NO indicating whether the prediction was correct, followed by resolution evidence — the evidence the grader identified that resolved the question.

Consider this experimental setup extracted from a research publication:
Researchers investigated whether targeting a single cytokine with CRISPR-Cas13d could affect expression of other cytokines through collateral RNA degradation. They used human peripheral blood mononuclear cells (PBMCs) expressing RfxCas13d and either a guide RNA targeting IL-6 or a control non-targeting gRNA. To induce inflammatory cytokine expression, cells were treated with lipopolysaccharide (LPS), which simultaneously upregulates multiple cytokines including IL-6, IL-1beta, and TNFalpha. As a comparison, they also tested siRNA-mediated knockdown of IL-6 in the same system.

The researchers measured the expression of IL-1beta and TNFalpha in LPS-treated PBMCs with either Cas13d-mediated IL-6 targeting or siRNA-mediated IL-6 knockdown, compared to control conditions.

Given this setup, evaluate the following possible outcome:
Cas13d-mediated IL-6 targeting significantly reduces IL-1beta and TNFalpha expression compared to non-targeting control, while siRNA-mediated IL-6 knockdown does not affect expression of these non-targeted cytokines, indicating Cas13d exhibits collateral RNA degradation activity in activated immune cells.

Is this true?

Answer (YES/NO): YES